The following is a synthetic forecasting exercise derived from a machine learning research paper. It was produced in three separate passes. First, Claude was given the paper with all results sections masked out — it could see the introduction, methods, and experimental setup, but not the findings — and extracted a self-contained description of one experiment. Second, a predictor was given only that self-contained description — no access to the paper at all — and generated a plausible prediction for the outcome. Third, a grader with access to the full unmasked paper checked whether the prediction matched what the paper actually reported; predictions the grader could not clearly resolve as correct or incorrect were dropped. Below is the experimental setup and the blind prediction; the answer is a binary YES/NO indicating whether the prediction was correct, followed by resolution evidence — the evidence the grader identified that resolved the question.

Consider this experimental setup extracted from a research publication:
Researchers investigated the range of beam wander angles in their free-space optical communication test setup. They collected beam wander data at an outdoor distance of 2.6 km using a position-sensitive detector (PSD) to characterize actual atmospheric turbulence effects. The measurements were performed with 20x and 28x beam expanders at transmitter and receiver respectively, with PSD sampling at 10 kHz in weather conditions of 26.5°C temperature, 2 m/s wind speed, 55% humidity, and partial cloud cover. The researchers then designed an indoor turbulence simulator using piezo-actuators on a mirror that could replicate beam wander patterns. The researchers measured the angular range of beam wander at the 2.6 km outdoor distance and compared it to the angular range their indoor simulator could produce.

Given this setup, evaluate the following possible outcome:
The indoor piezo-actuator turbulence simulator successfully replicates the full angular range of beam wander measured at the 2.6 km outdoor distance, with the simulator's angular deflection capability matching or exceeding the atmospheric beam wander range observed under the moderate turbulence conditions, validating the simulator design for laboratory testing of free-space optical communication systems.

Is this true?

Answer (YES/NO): YES